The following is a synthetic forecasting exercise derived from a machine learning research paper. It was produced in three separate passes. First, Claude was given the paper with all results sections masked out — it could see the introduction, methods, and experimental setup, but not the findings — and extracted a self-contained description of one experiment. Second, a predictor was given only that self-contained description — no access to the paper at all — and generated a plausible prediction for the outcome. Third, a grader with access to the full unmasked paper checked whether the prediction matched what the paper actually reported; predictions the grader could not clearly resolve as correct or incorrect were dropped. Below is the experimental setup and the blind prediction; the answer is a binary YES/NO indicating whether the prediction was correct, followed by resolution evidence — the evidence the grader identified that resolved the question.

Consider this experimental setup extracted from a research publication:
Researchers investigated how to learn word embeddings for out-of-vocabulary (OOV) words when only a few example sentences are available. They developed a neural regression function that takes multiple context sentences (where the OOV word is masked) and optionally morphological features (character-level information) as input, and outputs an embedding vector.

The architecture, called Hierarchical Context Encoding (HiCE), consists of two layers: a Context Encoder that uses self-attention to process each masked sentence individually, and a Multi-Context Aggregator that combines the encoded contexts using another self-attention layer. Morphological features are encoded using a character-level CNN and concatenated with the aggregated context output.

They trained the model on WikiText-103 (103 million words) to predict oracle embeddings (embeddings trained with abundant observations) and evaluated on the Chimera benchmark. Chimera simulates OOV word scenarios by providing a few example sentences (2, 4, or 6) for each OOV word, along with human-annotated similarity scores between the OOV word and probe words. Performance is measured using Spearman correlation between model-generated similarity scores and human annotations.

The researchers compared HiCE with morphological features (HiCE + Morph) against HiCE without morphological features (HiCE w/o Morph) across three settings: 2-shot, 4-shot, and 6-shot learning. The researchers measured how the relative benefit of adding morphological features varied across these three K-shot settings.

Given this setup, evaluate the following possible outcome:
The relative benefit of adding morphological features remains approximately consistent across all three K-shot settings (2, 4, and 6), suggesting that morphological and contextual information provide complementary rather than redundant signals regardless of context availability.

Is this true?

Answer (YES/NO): NO